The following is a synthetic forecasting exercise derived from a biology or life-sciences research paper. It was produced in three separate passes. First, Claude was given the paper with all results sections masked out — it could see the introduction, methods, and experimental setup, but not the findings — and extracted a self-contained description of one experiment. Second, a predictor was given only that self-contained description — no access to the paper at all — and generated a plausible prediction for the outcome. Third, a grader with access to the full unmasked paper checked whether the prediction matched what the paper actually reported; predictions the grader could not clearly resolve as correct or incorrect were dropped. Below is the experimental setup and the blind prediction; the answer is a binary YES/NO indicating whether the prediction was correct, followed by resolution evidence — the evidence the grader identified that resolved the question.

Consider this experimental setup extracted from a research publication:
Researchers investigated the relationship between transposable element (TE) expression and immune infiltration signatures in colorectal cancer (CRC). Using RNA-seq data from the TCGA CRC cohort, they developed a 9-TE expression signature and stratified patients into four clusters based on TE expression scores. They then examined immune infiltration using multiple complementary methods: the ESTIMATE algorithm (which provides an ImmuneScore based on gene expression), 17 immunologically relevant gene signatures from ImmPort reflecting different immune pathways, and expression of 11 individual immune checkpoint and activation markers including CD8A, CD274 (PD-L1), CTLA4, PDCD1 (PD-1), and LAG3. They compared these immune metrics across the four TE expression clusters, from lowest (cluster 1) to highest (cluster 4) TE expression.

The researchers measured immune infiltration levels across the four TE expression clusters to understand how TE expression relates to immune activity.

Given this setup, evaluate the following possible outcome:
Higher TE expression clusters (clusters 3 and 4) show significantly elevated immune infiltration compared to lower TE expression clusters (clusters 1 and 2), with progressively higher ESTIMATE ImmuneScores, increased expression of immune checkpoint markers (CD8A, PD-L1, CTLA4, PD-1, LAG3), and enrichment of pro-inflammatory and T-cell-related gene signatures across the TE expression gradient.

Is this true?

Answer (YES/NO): NO